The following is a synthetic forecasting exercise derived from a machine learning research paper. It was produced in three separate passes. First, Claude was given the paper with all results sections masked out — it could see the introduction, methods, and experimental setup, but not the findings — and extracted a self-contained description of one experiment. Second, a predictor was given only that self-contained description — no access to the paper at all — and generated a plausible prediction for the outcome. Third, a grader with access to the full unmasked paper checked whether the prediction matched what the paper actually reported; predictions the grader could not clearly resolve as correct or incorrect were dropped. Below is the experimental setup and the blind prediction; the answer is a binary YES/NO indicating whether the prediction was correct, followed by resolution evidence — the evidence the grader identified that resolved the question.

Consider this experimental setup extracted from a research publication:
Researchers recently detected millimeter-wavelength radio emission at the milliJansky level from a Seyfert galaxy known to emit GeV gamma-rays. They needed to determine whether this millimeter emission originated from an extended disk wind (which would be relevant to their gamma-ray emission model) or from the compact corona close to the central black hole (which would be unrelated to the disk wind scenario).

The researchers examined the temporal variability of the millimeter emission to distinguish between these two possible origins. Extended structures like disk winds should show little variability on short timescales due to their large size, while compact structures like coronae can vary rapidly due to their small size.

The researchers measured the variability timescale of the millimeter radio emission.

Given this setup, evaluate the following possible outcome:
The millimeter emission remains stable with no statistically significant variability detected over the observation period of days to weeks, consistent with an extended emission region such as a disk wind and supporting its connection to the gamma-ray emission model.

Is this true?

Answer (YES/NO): NO